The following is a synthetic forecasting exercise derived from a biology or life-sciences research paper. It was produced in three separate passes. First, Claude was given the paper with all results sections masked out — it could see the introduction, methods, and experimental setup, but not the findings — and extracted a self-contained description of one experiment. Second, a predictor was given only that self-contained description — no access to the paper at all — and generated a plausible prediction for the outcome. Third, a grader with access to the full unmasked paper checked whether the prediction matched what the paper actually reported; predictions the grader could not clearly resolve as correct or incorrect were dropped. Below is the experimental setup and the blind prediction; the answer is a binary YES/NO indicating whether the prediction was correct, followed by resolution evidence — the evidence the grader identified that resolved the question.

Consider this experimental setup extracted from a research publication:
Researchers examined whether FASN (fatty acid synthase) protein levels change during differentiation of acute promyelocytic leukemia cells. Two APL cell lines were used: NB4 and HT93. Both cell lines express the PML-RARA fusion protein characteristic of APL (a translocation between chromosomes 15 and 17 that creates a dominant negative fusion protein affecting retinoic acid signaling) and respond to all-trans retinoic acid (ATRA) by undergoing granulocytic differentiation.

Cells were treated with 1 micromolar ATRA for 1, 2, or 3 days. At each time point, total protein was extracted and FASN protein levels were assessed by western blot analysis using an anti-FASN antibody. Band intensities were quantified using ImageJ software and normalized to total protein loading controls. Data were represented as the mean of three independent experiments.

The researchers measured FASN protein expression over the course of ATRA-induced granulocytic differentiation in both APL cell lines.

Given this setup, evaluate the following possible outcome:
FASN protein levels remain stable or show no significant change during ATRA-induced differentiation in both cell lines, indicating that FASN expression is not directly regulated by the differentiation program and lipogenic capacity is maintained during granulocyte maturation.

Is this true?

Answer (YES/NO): NO